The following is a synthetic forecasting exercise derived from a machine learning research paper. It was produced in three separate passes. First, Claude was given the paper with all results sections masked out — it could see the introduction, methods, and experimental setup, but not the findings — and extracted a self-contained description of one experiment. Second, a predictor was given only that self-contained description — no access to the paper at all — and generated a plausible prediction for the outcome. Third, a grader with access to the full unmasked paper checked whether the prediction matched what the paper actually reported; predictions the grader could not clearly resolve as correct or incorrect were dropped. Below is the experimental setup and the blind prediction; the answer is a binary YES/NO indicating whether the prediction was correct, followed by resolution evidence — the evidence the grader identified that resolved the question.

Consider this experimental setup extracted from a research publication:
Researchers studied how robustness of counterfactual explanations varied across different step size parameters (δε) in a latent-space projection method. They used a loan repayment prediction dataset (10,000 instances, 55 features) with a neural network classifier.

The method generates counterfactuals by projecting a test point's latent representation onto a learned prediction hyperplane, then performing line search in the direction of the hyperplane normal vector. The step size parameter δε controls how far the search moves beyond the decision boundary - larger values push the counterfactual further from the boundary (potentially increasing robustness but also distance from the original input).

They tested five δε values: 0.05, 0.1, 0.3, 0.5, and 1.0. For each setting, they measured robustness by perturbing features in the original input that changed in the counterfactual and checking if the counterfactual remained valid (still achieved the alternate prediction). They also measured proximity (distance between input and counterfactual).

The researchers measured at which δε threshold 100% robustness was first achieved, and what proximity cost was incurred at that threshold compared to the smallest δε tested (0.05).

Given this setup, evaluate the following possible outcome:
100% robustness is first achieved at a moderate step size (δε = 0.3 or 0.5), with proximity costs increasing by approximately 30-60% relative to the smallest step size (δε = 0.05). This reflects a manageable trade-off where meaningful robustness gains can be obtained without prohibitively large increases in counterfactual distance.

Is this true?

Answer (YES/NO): NO